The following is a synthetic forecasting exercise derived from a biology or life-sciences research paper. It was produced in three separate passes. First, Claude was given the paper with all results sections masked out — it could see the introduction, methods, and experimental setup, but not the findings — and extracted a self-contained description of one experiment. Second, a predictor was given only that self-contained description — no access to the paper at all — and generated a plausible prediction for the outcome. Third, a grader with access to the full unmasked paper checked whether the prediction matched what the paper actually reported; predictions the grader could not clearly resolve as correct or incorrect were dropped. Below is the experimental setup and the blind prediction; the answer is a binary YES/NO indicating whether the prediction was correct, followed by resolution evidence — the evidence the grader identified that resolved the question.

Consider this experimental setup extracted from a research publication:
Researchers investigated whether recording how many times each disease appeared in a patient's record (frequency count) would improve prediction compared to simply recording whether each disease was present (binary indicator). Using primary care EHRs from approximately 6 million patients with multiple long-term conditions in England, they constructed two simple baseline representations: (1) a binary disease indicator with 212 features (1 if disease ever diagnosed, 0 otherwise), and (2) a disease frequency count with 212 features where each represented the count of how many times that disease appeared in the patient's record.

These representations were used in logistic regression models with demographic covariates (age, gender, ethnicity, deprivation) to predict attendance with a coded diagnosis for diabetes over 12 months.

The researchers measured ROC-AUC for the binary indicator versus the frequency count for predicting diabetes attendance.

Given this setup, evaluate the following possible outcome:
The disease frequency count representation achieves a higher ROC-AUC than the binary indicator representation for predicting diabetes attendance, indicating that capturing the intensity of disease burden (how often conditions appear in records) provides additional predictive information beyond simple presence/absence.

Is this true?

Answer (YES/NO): NO